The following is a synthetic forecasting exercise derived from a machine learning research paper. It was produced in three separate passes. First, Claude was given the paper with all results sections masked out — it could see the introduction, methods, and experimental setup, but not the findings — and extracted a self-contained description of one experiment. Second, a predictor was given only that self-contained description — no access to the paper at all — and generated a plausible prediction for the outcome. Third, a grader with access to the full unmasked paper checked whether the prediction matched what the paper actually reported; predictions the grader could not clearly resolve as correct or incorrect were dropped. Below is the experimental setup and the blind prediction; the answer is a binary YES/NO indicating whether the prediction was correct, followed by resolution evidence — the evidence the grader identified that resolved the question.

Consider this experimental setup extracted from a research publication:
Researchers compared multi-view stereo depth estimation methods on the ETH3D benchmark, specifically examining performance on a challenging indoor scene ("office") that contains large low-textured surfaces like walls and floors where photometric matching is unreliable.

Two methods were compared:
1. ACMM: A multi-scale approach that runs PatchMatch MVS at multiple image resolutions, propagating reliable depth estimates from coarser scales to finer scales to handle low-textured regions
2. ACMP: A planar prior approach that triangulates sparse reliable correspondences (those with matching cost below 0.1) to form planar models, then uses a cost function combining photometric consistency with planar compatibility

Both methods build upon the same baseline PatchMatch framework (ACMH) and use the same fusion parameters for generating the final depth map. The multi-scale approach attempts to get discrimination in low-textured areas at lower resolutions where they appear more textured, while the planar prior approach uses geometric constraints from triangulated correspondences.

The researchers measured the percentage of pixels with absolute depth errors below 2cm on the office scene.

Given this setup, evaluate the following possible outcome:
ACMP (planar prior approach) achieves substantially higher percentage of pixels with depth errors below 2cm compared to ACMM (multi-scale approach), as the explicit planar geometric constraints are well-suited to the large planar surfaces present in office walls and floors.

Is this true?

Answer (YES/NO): YES